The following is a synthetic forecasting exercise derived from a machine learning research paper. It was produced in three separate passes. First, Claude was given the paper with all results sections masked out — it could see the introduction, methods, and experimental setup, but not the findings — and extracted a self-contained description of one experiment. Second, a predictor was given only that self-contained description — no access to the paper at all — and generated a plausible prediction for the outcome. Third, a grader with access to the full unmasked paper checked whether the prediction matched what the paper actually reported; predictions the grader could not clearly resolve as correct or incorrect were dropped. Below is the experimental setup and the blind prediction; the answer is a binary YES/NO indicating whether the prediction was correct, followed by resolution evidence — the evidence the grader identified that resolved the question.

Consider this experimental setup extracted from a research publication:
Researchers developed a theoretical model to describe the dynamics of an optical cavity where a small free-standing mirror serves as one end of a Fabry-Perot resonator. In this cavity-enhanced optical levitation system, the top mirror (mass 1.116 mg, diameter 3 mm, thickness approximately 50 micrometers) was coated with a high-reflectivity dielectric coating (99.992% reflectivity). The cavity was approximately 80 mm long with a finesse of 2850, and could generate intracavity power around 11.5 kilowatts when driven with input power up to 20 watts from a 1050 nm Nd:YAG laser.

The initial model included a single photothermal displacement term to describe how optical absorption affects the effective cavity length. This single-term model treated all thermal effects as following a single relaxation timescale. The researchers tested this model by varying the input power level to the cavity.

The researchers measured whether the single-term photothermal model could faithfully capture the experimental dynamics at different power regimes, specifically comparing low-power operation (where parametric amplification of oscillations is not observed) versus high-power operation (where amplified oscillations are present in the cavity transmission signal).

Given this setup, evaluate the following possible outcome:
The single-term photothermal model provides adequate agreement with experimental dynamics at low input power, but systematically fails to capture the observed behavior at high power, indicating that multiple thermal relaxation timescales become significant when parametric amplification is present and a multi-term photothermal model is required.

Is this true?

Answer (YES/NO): YES